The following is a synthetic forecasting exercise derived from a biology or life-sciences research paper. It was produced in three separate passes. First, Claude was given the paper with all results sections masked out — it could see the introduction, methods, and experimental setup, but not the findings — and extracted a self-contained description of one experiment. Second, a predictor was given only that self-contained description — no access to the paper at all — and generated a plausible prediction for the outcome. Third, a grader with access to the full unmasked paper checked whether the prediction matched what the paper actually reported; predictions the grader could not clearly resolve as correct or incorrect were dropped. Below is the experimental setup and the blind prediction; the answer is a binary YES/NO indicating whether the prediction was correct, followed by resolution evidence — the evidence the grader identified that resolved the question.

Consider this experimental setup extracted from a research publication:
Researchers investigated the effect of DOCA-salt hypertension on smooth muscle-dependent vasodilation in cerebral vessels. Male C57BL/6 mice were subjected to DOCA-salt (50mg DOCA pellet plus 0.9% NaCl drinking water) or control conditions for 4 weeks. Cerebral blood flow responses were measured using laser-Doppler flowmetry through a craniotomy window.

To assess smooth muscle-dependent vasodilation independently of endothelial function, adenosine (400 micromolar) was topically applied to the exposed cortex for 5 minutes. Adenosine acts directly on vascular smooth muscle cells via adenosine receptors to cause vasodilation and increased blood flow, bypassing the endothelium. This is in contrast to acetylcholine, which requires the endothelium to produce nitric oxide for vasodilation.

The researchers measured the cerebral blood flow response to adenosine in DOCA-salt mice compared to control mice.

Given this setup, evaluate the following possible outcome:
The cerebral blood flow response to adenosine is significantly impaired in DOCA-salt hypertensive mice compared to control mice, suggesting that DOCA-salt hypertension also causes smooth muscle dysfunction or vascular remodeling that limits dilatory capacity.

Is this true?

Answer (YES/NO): NO